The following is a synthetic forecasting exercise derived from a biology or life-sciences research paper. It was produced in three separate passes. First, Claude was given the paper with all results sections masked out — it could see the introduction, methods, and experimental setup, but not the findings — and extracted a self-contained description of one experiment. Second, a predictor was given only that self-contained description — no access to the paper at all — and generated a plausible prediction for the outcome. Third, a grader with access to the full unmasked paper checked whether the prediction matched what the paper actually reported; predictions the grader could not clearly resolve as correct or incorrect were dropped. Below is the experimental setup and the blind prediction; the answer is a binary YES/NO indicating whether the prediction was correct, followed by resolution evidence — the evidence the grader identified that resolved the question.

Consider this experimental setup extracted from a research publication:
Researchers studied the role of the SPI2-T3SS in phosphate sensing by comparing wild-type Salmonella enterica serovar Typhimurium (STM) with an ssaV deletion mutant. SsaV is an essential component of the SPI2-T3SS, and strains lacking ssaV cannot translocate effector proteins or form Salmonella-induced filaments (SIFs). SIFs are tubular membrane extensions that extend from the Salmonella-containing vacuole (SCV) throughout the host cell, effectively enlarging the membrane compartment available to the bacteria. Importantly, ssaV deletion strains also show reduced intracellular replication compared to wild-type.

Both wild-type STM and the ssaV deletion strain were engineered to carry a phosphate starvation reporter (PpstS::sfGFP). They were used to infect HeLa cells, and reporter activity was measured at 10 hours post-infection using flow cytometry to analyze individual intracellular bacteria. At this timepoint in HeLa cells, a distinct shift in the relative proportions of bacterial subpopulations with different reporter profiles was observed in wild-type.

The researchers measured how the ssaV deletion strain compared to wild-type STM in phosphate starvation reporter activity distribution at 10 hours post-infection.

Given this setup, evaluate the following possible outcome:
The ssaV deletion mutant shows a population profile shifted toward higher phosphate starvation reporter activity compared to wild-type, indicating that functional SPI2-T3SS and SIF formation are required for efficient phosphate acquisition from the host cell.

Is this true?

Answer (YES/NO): NO